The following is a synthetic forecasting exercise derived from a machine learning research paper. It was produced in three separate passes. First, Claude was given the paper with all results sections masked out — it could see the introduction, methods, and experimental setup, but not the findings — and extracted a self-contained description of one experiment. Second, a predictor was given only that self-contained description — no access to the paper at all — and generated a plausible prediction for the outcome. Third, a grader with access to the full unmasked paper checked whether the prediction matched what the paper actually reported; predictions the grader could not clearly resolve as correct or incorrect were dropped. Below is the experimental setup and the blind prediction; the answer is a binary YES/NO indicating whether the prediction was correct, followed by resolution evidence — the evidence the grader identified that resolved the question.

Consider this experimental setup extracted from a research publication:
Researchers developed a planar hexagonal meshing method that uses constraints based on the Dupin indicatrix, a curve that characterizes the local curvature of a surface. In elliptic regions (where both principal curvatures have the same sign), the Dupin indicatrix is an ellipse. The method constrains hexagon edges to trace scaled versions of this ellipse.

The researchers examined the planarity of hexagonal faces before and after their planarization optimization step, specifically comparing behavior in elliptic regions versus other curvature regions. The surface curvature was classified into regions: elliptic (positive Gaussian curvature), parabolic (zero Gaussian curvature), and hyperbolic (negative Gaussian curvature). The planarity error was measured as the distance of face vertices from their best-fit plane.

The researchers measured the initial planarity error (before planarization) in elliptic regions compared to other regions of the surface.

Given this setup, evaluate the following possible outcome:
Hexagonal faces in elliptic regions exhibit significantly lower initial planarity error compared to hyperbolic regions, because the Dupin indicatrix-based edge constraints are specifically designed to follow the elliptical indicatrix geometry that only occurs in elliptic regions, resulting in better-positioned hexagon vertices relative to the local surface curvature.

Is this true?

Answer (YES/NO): YES